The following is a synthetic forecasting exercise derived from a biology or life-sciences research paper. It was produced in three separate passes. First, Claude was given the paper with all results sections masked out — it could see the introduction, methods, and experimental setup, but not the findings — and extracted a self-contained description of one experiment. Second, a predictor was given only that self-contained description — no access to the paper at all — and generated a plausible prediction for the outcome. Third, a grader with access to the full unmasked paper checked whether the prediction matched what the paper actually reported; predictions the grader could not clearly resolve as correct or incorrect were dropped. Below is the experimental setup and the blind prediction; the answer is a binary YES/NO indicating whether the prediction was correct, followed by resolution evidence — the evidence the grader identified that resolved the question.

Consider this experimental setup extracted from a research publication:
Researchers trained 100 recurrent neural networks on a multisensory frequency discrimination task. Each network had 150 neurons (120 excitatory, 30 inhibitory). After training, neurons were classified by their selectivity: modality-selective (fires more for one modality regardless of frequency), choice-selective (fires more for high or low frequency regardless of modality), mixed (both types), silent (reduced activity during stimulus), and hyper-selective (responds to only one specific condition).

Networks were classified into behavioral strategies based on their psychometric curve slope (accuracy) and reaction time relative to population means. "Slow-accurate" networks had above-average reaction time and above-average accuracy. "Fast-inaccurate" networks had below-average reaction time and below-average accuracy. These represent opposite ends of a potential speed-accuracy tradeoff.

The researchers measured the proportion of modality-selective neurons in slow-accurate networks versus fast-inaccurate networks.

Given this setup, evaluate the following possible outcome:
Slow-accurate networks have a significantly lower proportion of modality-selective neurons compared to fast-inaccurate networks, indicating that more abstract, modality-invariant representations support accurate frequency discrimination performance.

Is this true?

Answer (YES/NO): NO